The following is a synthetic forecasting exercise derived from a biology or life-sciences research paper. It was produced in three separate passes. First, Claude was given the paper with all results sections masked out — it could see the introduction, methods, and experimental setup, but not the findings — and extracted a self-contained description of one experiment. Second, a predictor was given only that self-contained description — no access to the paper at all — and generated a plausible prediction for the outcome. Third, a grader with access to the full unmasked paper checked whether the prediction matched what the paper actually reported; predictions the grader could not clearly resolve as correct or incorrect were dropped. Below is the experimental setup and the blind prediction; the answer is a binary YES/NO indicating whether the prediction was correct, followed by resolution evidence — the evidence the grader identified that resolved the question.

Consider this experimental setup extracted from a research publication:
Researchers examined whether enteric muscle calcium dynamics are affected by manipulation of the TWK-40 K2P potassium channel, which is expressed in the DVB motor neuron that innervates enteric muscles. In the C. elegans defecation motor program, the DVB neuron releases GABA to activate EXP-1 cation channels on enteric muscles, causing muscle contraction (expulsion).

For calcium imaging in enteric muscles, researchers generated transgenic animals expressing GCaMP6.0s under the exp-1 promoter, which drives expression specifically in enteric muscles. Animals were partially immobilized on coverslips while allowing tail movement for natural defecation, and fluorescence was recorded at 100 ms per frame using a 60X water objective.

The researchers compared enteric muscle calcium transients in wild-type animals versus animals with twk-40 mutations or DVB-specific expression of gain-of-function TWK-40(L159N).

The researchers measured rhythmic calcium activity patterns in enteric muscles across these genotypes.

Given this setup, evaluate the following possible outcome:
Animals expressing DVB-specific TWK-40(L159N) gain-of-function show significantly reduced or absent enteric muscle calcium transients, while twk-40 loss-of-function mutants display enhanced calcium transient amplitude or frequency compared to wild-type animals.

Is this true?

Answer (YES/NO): NO